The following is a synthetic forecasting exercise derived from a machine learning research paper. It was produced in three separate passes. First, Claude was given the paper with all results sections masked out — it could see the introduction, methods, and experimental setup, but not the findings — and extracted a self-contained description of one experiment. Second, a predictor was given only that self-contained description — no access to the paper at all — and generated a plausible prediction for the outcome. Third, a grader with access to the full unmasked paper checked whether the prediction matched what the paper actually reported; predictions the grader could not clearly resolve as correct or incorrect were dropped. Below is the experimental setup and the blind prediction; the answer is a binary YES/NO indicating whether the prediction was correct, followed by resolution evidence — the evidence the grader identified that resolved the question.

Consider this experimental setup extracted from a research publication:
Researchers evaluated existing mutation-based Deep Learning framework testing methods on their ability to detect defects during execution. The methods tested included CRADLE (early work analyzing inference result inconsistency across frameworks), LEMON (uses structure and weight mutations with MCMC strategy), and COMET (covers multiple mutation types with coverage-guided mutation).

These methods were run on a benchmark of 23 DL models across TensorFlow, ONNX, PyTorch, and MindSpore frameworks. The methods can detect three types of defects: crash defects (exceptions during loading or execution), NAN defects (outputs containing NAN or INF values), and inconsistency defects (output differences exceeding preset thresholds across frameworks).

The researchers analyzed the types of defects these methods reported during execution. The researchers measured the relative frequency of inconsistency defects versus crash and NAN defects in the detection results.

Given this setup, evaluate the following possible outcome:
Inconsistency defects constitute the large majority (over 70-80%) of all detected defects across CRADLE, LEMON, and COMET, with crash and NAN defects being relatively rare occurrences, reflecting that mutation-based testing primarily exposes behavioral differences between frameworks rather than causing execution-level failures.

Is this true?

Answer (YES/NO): NO